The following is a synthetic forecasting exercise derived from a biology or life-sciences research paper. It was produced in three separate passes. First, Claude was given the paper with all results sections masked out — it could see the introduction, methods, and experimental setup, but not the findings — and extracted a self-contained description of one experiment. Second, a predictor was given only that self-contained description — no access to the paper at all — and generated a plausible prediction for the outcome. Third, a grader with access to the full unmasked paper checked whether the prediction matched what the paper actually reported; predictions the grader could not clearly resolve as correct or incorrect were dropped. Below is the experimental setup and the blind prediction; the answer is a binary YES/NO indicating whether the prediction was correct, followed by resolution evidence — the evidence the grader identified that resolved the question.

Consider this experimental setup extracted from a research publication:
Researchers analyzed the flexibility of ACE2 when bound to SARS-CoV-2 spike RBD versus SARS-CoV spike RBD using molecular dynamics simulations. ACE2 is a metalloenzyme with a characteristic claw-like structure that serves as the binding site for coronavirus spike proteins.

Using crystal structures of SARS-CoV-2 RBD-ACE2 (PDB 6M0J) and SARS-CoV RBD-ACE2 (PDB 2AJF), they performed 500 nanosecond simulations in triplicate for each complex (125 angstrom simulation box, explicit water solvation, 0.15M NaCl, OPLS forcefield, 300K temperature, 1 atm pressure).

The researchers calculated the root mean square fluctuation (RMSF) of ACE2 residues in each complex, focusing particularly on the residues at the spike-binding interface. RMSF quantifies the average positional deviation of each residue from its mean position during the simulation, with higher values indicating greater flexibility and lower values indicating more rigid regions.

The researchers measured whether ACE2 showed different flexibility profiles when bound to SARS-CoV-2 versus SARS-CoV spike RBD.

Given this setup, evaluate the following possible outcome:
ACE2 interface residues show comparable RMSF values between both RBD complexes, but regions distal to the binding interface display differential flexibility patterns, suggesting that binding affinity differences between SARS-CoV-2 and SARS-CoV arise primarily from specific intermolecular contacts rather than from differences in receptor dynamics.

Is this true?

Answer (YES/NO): NO